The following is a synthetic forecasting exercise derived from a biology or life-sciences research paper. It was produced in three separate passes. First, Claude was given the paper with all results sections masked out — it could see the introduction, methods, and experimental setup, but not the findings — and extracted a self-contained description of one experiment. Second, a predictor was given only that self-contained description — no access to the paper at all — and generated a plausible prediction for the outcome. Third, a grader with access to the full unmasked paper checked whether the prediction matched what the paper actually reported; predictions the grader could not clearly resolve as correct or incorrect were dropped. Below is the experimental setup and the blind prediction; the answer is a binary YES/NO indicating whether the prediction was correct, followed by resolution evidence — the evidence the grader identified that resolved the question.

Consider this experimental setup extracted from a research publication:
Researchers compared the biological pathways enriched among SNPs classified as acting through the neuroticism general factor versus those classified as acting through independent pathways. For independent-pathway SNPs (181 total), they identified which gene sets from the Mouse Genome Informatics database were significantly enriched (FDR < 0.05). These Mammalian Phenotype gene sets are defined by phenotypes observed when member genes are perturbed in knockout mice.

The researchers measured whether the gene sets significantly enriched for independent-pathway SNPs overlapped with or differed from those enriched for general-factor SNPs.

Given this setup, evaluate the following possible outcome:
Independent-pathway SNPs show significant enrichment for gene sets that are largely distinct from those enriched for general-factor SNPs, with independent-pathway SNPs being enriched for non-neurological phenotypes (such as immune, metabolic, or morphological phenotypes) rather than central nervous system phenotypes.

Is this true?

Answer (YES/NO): NO